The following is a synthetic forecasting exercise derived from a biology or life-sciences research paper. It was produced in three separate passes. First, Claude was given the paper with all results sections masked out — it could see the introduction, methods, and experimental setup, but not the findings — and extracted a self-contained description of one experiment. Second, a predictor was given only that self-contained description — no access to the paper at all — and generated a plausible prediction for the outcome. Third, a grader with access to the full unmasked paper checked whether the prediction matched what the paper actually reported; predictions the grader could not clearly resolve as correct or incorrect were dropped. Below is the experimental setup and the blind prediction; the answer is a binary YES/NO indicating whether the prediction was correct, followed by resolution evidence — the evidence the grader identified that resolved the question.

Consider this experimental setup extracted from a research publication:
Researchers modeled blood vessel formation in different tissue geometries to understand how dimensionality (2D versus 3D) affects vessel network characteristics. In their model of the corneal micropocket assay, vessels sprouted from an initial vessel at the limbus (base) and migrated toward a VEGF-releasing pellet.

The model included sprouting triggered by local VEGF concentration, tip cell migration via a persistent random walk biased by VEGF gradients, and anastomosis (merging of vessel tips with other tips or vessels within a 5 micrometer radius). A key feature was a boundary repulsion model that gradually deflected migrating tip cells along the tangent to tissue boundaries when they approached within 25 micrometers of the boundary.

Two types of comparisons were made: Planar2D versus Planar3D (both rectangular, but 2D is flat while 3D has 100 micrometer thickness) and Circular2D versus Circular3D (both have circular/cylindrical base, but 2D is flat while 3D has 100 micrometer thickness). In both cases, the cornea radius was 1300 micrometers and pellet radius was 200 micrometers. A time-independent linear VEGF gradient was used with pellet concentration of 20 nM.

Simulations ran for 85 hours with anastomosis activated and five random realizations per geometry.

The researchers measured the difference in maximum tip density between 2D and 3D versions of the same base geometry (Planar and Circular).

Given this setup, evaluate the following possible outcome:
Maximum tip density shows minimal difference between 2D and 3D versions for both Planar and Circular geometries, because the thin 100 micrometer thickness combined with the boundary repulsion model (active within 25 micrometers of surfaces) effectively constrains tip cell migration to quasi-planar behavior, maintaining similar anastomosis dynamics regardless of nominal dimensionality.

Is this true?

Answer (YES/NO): NO